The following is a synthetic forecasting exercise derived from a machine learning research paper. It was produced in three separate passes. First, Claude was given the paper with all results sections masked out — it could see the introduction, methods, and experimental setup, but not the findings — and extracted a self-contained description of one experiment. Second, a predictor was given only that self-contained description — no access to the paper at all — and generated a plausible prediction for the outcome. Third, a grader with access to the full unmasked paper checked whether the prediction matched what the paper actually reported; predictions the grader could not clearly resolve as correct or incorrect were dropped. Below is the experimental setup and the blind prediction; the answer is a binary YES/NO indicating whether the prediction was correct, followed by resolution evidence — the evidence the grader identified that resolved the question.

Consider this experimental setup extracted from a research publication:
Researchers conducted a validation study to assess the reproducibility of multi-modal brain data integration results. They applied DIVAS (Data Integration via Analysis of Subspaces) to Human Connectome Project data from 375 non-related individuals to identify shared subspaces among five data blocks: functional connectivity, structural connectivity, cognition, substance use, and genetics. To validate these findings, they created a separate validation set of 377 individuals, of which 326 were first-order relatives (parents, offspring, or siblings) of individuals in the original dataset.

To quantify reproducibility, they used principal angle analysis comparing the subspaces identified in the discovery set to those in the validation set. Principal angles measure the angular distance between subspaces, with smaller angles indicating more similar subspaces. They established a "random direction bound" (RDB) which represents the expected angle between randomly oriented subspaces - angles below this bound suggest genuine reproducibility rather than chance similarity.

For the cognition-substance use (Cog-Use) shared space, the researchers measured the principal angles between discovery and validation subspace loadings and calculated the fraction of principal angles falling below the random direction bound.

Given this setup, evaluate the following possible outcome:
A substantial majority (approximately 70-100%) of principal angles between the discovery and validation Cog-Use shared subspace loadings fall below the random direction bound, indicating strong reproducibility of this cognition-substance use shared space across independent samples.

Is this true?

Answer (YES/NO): NO